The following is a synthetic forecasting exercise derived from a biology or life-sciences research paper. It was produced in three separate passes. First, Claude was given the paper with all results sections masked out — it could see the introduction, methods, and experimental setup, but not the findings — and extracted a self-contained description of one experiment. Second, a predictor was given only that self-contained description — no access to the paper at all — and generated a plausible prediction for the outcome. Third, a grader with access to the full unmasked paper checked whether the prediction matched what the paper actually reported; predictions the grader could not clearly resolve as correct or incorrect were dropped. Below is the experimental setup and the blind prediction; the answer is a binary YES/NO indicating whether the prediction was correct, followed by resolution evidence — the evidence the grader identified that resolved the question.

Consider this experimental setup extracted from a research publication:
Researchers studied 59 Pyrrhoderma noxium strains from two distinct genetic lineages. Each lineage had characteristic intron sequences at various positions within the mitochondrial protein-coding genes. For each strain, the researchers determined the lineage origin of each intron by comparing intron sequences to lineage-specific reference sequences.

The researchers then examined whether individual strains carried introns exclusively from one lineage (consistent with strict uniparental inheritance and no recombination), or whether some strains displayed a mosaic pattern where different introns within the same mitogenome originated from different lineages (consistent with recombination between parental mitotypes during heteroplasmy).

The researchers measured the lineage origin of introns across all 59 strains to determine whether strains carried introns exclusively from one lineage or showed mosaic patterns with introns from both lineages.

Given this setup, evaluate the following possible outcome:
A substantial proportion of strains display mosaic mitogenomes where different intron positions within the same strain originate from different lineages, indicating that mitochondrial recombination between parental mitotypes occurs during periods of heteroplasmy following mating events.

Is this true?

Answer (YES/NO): YES